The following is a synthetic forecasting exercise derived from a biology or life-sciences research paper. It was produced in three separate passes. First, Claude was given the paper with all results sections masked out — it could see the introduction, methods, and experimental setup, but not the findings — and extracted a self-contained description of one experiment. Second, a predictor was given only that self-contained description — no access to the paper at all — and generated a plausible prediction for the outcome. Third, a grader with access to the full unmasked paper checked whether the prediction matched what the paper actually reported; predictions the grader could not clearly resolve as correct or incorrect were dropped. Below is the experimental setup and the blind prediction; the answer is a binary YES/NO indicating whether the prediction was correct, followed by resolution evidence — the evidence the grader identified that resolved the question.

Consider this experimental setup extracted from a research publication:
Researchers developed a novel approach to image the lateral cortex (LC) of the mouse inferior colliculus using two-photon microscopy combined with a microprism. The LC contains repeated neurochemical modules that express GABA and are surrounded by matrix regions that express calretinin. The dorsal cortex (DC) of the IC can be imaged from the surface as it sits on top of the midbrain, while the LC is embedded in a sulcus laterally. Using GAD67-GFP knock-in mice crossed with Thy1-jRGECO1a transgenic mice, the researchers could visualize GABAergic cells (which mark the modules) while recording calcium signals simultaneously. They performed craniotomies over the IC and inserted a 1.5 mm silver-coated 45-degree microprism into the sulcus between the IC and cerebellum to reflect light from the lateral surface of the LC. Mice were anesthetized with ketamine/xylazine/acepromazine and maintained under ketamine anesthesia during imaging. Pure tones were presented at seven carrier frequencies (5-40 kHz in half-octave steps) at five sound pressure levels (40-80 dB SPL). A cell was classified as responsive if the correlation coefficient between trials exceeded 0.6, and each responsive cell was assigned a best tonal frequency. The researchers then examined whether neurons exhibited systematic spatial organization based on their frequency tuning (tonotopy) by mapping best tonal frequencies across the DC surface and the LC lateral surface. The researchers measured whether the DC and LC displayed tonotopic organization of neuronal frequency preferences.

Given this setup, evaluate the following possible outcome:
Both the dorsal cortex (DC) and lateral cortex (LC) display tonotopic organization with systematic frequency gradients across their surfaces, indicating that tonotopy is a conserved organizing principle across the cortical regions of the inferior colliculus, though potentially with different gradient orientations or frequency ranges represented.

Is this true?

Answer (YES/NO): NO